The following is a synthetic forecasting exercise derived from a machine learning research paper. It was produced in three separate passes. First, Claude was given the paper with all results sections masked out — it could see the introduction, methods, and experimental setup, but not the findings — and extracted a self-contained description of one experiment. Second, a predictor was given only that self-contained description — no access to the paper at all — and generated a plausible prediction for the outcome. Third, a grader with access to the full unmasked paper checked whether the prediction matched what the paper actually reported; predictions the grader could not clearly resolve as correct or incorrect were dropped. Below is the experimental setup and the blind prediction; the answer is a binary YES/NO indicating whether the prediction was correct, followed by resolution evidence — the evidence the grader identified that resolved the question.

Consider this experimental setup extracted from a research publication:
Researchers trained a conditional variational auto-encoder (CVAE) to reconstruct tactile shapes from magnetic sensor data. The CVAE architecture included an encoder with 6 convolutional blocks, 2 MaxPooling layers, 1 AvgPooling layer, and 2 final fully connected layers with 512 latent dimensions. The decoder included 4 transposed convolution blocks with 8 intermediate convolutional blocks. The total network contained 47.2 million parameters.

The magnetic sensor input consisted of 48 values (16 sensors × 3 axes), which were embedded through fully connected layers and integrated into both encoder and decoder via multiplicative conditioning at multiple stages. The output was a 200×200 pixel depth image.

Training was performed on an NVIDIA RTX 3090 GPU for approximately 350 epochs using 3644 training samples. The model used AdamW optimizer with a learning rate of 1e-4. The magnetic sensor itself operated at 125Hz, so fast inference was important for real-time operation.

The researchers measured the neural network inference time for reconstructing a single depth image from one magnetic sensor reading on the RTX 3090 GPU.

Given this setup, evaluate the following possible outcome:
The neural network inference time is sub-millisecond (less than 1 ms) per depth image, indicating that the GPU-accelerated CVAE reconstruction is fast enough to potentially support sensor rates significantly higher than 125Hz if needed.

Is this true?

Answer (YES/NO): NO